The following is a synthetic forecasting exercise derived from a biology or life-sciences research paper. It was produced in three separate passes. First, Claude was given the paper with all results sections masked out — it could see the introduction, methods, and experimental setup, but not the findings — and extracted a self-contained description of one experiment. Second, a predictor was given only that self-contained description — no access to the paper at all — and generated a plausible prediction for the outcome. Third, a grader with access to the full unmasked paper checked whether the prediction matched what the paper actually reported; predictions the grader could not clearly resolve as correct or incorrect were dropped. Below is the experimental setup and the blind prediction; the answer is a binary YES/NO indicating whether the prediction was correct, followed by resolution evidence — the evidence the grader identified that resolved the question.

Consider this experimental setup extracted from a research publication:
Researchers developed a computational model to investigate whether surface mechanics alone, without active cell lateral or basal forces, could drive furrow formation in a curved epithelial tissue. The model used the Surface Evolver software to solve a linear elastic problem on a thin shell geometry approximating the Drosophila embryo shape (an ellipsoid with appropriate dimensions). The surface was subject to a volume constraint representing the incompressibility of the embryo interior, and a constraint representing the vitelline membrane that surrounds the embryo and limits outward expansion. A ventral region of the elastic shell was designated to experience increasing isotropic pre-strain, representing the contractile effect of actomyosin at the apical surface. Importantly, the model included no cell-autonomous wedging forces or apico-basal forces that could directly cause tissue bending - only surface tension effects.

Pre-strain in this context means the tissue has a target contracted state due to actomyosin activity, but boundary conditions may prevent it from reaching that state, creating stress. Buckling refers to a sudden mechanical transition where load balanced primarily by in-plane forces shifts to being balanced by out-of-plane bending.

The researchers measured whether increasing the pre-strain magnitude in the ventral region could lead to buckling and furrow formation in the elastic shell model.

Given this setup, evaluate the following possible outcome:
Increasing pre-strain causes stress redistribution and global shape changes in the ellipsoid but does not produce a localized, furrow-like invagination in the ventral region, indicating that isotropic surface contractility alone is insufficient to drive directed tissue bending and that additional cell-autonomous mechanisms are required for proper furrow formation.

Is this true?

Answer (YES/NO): NO